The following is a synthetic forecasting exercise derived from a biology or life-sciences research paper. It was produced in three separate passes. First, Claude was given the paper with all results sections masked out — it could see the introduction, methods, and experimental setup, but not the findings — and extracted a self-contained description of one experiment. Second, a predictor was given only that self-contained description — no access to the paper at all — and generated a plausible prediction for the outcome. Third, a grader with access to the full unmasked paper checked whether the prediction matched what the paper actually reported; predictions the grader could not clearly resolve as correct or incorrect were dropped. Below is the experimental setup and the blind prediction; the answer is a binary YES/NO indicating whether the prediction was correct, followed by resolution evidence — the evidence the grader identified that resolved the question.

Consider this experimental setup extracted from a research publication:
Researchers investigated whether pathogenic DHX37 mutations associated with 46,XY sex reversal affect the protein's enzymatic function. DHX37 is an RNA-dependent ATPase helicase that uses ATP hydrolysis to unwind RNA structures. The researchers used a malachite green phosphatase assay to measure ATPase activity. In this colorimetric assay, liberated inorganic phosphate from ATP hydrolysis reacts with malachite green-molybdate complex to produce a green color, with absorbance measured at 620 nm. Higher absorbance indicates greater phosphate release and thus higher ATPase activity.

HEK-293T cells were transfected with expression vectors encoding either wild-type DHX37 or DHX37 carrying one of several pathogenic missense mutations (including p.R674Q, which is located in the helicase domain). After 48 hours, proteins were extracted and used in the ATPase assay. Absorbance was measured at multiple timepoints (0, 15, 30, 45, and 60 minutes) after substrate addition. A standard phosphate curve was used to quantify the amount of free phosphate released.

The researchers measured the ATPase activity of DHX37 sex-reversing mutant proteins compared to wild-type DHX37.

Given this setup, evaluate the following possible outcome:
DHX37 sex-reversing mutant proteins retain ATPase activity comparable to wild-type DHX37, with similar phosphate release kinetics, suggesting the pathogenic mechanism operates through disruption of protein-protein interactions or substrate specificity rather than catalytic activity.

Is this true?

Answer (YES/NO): YES